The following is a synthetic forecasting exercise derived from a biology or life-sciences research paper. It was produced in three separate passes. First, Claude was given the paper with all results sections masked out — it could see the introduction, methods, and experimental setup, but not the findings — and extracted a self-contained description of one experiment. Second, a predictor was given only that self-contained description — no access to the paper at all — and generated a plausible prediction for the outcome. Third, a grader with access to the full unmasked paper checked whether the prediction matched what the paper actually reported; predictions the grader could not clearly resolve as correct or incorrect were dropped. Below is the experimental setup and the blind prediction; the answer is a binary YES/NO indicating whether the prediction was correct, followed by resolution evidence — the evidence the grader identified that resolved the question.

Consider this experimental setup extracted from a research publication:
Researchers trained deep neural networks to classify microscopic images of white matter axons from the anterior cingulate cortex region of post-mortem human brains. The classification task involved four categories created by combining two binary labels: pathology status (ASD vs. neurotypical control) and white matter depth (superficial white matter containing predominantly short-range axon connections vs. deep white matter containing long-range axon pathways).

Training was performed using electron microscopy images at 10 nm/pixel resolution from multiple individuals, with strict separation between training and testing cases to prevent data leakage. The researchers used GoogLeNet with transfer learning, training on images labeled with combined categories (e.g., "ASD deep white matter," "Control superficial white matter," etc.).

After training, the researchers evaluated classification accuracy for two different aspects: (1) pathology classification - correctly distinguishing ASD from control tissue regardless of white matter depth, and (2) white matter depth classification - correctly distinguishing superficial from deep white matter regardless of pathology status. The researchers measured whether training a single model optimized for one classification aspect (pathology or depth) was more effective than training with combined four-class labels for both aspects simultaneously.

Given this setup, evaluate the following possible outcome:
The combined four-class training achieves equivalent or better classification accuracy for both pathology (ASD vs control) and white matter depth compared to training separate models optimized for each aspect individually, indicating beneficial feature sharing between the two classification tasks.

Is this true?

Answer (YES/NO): NO